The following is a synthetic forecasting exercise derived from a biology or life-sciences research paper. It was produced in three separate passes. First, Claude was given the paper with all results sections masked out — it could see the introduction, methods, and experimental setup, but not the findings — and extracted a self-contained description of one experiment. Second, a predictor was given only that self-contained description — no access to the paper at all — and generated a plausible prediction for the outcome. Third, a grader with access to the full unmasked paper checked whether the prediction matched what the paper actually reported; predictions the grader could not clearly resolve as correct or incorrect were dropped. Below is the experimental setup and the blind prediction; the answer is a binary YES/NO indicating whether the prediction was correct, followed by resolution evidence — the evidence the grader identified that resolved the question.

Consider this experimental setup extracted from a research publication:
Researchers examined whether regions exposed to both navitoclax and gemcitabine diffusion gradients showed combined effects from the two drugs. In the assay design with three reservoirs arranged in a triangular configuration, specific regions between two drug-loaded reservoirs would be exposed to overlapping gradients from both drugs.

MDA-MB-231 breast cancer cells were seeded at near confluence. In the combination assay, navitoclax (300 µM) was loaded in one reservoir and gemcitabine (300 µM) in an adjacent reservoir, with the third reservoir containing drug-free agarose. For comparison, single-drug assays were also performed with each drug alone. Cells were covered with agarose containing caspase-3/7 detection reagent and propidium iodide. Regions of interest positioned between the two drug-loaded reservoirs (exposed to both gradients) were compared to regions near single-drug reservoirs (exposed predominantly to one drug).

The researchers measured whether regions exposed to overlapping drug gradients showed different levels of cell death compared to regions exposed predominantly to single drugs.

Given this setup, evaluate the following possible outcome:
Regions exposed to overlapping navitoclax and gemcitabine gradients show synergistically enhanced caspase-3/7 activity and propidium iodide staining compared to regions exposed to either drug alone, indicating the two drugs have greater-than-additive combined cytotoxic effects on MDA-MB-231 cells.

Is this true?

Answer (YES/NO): NO